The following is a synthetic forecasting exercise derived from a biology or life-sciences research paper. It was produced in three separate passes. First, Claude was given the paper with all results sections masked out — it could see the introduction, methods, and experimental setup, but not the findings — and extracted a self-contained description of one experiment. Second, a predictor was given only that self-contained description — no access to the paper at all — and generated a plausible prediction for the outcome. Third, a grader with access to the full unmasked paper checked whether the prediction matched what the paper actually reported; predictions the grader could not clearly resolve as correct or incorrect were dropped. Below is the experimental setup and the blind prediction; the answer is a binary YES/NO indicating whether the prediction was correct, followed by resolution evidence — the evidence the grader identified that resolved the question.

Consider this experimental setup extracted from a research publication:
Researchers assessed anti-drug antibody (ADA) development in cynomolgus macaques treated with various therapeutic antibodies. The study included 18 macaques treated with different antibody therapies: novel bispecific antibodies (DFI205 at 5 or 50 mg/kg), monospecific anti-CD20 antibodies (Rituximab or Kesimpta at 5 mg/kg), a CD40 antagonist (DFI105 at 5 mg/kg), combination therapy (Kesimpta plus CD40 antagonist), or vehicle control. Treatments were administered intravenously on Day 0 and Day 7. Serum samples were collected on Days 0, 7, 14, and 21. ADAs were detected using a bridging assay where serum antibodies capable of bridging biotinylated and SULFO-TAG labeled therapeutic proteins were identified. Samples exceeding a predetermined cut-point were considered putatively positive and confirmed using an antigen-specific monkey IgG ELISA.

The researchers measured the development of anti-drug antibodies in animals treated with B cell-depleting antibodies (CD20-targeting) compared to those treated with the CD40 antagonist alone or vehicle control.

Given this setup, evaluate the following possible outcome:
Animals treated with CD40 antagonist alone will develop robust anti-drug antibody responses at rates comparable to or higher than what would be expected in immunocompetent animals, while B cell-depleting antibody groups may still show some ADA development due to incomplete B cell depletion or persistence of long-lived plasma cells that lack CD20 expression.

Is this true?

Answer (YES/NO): NO